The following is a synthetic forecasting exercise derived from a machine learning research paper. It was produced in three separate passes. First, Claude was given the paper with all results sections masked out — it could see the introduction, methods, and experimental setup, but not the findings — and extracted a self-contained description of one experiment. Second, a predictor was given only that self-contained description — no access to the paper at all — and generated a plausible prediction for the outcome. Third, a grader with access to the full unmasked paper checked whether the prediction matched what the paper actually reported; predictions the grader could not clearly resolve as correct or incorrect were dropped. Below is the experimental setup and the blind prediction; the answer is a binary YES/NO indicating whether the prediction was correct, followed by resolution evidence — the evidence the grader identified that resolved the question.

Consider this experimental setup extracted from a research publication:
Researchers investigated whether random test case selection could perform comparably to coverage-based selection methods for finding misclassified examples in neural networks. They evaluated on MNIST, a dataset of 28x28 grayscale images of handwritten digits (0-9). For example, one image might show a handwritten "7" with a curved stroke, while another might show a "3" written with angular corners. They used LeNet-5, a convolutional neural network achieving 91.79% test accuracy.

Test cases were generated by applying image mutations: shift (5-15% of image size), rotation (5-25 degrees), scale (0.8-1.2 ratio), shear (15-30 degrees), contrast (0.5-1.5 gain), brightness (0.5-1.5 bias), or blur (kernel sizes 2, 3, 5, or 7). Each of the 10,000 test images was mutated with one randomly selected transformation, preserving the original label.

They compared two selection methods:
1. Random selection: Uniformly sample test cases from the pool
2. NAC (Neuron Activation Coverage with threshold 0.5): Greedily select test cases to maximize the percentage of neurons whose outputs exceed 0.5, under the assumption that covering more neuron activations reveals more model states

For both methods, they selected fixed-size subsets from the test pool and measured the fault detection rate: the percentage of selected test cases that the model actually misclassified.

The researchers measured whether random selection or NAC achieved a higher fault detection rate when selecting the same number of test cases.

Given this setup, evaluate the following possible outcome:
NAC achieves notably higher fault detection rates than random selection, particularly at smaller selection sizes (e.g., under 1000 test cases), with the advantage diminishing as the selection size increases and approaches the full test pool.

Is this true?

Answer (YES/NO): NO